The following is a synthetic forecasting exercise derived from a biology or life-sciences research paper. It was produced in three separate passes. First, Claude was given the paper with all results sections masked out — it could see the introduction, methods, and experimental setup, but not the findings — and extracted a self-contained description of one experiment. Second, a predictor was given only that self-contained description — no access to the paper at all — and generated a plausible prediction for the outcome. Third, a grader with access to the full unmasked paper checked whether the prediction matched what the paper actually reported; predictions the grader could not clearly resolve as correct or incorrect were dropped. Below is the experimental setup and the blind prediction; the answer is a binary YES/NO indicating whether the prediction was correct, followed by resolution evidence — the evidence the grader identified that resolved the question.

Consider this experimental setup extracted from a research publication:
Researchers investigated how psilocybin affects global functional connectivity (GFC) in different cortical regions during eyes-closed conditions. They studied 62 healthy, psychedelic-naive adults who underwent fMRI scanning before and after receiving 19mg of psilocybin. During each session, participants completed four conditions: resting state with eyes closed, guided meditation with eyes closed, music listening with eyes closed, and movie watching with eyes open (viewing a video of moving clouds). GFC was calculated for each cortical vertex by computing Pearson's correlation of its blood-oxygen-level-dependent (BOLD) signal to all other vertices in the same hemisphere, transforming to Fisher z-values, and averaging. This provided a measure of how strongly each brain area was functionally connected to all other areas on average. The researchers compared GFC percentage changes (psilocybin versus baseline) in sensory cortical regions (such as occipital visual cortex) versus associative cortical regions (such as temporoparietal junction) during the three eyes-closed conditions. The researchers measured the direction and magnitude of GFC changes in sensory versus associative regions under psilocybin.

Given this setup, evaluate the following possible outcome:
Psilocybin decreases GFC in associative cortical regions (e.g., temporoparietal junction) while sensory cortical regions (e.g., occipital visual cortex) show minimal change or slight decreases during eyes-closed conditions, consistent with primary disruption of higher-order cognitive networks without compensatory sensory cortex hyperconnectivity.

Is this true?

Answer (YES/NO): NO